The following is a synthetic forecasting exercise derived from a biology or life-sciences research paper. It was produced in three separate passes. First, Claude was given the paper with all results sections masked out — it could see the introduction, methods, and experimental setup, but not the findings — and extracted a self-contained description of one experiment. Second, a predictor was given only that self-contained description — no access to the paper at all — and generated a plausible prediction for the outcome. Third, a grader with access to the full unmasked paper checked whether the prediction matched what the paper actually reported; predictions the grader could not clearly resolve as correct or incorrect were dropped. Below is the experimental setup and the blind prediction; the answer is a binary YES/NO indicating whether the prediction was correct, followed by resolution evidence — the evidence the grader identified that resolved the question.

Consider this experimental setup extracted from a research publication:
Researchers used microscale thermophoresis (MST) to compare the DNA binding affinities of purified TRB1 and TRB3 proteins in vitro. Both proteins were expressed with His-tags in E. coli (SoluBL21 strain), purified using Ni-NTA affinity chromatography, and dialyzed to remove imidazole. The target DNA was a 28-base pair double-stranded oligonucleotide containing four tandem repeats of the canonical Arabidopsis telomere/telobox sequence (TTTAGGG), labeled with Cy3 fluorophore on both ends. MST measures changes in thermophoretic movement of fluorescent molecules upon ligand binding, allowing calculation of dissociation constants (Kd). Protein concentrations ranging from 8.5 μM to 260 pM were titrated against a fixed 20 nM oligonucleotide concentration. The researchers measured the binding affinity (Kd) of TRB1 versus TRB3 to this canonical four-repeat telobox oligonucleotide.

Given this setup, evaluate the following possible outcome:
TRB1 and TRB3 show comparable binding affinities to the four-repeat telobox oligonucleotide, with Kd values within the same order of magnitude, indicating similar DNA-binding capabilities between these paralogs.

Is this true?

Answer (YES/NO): YES